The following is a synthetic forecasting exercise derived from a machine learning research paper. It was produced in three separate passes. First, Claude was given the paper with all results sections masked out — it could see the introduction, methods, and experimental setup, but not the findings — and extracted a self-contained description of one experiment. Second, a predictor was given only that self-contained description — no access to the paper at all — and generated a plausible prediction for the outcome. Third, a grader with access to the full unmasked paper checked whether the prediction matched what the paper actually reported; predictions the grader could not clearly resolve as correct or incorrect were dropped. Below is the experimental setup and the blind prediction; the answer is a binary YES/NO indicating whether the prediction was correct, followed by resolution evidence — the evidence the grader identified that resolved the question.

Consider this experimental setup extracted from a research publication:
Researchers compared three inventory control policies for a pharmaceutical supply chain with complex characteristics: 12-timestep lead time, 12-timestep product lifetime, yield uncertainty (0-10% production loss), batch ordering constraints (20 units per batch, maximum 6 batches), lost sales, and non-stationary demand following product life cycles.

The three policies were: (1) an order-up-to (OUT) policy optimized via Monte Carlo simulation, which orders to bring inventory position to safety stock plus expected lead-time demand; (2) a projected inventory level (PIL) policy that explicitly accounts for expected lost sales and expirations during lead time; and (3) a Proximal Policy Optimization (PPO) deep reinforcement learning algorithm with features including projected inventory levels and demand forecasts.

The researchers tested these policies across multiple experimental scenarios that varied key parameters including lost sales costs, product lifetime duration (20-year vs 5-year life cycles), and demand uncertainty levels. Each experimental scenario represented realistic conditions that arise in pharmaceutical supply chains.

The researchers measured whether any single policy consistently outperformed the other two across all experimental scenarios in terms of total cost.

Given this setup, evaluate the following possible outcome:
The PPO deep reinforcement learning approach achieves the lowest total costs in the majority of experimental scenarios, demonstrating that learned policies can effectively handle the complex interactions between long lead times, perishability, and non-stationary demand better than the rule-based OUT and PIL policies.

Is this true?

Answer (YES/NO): NO